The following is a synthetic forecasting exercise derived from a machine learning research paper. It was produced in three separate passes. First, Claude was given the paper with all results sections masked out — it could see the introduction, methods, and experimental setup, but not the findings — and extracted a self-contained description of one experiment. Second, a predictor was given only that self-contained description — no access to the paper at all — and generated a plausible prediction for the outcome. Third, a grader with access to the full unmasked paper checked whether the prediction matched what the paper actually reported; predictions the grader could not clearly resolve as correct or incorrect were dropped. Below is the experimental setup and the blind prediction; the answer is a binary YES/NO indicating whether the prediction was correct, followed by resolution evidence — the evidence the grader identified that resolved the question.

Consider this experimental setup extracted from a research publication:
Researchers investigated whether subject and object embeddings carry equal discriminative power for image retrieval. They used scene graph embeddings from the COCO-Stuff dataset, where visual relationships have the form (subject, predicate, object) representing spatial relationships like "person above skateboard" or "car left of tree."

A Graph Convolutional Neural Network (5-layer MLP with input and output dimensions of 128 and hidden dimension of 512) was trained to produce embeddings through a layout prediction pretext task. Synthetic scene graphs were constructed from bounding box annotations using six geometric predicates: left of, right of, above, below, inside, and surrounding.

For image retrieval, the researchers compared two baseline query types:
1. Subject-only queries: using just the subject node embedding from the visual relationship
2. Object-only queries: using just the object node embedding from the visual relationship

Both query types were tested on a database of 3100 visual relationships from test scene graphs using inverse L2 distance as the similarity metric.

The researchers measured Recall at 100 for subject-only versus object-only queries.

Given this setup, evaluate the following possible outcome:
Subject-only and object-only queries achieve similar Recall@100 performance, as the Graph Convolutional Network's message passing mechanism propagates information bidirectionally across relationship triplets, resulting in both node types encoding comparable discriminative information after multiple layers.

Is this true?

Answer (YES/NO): YES